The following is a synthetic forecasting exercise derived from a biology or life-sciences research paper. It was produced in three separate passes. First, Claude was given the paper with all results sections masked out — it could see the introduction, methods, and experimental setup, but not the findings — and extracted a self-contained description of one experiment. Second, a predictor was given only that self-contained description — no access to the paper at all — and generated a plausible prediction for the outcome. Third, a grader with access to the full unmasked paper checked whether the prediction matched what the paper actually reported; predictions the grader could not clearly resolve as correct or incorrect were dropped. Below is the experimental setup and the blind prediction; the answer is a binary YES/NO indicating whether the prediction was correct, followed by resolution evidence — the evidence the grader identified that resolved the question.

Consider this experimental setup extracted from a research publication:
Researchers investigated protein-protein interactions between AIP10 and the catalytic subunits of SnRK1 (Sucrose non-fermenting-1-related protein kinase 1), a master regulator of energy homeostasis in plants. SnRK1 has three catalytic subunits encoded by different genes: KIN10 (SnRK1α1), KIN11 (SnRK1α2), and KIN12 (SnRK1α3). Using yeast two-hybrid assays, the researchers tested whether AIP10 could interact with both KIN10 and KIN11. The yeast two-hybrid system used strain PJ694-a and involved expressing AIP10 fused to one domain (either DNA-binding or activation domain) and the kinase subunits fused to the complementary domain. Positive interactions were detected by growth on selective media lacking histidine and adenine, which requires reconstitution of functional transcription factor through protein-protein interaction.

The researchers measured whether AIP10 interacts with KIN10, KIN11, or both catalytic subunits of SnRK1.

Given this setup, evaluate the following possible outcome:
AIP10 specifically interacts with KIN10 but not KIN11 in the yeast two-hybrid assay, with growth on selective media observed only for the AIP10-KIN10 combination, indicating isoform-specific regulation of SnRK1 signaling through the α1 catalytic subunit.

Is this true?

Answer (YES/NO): YES